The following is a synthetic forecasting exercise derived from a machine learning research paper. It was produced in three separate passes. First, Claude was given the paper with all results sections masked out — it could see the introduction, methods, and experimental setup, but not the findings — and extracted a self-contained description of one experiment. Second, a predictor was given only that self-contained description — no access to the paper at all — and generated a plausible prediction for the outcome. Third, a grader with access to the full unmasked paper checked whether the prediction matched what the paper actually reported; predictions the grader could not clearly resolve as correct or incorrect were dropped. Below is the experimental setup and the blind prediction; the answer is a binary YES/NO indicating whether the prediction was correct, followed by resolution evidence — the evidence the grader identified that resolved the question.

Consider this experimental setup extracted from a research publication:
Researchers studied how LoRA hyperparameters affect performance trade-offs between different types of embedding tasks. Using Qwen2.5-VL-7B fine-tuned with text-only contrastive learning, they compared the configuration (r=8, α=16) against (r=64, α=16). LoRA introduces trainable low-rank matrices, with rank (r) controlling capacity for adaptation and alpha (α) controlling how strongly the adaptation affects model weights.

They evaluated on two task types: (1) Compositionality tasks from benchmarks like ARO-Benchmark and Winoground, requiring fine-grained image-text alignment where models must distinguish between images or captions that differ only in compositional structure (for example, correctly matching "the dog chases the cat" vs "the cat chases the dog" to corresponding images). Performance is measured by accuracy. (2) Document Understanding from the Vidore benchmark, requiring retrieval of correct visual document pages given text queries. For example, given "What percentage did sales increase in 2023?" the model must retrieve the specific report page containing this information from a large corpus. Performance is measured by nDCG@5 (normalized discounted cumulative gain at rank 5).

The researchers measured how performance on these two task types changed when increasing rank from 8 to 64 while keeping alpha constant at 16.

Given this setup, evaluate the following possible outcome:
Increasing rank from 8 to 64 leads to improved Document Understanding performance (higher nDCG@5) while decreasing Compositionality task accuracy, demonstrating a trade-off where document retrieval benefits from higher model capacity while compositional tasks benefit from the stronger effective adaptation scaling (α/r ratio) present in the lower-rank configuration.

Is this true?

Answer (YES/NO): NO